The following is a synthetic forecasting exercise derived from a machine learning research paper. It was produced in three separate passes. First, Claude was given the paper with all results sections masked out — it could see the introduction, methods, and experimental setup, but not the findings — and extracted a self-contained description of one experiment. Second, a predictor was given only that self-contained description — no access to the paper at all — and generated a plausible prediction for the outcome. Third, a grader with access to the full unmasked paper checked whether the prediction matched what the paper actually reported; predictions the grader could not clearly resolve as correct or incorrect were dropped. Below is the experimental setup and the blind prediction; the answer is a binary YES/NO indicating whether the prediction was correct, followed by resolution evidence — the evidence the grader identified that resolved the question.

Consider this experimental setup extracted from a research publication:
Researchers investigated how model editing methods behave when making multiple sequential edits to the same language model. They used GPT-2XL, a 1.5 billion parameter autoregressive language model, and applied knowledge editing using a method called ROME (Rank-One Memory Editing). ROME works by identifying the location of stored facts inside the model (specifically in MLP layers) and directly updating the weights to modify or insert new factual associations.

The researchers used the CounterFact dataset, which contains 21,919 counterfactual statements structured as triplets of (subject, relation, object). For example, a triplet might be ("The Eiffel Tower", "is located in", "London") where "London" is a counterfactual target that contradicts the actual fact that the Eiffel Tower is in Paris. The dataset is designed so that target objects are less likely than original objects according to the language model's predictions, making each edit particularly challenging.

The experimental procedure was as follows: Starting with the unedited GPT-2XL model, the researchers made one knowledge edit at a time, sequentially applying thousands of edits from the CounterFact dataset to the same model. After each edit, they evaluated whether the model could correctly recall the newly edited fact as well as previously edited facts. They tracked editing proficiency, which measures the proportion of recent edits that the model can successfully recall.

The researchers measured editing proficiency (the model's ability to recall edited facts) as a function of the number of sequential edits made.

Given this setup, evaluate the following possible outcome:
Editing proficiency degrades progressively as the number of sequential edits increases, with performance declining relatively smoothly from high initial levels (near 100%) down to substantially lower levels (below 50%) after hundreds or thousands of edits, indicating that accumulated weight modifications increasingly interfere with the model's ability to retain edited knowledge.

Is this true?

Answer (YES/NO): NO